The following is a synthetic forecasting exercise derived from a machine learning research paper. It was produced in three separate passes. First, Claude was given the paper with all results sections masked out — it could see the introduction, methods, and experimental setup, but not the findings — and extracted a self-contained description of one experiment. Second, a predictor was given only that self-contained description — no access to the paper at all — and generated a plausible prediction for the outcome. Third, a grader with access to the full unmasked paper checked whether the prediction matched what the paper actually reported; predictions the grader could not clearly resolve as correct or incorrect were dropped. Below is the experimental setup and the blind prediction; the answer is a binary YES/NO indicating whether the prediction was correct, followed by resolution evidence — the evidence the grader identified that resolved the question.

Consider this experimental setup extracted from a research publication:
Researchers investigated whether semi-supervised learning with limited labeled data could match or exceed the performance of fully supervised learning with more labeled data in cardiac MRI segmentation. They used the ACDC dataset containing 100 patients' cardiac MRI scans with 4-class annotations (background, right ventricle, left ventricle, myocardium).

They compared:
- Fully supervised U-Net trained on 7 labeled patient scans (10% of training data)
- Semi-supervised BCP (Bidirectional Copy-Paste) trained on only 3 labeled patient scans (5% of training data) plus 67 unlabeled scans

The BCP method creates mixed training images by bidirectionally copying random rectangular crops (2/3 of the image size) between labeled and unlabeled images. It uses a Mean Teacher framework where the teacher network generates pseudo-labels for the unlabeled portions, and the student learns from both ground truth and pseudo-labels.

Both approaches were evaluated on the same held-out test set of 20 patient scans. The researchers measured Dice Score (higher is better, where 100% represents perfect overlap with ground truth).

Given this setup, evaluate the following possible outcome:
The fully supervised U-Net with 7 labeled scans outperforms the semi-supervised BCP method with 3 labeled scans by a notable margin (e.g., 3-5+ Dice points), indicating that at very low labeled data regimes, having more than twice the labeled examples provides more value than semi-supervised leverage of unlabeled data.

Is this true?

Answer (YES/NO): NO